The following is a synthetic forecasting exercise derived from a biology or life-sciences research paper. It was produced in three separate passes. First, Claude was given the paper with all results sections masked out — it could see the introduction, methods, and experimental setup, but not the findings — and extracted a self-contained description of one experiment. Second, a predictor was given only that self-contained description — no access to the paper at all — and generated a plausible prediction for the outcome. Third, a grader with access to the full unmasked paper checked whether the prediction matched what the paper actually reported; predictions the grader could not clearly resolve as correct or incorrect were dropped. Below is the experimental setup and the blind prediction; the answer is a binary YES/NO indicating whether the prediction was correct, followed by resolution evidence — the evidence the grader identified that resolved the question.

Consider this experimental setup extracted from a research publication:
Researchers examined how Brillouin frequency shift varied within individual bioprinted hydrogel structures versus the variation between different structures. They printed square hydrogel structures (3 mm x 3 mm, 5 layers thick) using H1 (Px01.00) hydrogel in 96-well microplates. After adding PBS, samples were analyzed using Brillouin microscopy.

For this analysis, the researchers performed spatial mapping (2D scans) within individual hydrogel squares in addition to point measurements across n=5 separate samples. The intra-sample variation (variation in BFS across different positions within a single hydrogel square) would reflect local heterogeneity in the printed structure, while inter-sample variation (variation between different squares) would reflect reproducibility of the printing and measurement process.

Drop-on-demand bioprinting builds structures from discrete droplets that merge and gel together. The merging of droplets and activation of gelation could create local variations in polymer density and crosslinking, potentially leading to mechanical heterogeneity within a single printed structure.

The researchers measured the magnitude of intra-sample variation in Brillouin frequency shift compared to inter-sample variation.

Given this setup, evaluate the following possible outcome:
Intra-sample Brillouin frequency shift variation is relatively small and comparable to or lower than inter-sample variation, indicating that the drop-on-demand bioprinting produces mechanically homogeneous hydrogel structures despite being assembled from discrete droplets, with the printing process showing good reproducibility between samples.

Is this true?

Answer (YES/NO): NO